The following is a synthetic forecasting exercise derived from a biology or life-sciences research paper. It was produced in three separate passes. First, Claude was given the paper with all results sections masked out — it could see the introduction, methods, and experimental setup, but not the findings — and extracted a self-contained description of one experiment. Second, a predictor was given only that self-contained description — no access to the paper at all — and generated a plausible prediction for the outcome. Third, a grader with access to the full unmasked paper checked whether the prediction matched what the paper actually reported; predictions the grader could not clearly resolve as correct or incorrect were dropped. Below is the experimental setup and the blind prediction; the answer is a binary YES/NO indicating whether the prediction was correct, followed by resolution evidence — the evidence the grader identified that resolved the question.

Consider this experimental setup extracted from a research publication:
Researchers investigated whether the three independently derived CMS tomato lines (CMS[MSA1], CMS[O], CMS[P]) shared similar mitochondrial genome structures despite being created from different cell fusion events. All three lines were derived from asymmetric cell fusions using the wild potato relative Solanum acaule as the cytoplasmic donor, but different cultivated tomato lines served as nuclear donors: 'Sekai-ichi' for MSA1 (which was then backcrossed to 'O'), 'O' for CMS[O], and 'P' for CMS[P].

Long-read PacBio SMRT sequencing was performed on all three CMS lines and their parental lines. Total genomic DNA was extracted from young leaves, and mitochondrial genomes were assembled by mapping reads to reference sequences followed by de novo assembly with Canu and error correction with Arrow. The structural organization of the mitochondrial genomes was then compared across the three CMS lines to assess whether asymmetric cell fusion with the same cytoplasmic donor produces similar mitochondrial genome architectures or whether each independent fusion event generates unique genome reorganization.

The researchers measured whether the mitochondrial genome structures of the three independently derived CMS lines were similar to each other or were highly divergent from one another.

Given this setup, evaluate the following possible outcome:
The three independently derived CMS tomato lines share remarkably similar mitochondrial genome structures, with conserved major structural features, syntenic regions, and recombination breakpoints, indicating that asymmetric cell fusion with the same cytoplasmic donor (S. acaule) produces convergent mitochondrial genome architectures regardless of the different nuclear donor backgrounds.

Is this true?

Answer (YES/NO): NO